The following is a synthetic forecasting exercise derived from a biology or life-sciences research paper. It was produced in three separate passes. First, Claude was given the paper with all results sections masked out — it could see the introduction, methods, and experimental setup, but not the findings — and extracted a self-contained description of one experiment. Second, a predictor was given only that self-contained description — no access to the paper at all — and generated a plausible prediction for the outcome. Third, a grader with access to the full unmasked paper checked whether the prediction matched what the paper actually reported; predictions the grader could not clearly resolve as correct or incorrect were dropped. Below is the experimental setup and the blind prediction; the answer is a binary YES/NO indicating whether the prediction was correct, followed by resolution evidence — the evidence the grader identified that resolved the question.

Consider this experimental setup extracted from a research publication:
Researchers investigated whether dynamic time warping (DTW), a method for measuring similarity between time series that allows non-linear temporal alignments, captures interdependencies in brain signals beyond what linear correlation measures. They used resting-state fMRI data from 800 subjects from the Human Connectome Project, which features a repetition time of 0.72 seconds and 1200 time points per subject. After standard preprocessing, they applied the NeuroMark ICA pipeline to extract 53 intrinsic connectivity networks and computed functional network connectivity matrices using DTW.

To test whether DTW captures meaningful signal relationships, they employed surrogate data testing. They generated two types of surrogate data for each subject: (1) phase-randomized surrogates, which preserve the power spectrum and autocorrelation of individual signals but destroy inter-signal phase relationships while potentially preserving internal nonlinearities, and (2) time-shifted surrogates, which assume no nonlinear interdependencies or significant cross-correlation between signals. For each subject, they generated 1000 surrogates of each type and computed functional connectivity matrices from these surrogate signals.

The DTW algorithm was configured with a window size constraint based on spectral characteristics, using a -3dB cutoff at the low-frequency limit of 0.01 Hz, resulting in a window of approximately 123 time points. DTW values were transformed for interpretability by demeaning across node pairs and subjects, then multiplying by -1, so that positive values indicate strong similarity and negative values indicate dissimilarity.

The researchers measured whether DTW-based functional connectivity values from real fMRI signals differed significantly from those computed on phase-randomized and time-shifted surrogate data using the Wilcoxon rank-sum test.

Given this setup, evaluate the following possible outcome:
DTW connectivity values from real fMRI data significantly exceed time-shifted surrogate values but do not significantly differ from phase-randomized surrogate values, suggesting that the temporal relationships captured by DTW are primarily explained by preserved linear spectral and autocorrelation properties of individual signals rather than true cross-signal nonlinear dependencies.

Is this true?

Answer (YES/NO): NO